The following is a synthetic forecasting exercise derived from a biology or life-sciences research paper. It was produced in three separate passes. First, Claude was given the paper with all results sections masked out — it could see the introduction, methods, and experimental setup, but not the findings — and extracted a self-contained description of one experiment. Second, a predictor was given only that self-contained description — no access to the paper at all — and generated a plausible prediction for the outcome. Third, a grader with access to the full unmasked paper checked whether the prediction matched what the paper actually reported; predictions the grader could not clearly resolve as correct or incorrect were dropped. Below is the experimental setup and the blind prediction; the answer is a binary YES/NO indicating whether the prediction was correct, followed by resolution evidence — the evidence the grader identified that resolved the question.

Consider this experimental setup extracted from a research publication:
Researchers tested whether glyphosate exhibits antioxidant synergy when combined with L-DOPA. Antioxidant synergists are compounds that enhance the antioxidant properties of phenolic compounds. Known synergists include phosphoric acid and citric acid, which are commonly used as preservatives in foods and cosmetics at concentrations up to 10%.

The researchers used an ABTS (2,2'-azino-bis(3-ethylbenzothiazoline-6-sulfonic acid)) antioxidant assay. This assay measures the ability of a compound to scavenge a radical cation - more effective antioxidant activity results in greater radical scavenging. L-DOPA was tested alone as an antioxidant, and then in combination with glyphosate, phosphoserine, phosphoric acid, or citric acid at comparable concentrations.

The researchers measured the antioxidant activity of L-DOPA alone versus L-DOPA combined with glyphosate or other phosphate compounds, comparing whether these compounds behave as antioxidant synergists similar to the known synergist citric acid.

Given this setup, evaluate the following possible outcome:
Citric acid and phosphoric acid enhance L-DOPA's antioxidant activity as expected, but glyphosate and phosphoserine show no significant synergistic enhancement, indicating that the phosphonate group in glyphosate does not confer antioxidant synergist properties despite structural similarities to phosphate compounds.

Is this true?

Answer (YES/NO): NO